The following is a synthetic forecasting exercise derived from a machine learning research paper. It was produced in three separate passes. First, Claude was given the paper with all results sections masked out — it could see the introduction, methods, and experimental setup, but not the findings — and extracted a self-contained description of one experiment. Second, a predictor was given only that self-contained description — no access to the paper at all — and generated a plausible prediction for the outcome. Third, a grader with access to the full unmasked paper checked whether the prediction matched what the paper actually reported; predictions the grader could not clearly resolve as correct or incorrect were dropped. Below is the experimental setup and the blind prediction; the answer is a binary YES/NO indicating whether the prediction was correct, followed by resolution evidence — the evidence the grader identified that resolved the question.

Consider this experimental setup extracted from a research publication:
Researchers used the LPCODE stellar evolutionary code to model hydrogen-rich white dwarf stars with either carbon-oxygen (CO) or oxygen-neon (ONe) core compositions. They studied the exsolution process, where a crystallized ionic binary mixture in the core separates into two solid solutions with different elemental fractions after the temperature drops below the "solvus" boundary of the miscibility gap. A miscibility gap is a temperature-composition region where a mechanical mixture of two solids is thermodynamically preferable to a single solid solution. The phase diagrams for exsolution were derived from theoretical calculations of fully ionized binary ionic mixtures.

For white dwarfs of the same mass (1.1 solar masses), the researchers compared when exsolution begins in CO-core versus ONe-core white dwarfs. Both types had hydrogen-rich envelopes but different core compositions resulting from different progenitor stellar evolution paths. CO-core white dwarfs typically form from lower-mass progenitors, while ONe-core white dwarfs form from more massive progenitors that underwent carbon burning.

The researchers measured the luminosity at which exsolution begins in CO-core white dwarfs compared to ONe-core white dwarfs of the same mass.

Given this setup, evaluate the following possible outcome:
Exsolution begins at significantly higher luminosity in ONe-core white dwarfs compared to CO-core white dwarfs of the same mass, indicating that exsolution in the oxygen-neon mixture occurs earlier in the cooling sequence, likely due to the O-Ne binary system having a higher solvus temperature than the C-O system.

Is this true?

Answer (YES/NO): NO